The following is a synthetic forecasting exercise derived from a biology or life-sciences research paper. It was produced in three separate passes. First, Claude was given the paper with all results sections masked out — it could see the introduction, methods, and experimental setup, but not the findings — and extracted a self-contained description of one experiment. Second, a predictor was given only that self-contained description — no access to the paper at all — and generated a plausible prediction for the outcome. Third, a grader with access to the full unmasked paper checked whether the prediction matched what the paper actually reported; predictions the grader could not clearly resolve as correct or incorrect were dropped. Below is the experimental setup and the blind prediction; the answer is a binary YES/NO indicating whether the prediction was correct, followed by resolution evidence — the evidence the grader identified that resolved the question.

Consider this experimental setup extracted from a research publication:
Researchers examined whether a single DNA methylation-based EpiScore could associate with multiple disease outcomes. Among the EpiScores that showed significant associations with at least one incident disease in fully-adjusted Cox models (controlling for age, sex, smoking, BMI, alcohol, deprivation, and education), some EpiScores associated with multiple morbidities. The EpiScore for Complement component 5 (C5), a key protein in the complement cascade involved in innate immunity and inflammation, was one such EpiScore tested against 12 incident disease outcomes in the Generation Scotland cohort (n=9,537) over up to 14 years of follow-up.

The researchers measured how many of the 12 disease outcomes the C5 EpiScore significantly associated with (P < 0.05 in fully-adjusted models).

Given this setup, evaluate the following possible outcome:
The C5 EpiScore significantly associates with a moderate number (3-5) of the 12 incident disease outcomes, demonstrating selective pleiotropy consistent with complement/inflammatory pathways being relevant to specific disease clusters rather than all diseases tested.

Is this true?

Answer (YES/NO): YES